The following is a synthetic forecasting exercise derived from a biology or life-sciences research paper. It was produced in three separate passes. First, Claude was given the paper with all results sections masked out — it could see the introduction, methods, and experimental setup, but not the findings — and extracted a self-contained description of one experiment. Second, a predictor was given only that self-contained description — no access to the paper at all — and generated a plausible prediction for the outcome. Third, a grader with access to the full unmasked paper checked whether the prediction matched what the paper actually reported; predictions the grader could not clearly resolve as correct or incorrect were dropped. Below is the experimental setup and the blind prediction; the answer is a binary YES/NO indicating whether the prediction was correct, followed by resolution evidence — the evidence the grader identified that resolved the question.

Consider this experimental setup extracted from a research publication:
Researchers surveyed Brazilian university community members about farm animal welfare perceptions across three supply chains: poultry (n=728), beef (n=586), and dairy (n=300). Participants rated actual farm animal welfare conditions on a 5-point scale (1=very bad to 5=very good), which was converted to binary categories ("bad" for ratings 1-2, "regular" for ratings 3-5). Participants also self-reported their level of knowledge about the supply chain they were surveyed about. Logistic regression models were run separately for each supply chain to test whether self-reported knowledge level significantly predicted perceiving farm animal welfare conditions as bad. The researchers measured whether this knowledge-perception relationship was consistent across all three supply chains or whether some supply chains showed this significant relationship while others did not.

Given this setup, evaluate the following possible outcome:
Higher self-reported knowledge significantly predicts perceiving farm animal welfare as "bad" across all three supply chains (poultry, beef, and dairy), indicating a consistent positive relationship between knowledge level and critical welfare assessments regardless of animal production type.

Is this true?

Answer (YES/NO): NO